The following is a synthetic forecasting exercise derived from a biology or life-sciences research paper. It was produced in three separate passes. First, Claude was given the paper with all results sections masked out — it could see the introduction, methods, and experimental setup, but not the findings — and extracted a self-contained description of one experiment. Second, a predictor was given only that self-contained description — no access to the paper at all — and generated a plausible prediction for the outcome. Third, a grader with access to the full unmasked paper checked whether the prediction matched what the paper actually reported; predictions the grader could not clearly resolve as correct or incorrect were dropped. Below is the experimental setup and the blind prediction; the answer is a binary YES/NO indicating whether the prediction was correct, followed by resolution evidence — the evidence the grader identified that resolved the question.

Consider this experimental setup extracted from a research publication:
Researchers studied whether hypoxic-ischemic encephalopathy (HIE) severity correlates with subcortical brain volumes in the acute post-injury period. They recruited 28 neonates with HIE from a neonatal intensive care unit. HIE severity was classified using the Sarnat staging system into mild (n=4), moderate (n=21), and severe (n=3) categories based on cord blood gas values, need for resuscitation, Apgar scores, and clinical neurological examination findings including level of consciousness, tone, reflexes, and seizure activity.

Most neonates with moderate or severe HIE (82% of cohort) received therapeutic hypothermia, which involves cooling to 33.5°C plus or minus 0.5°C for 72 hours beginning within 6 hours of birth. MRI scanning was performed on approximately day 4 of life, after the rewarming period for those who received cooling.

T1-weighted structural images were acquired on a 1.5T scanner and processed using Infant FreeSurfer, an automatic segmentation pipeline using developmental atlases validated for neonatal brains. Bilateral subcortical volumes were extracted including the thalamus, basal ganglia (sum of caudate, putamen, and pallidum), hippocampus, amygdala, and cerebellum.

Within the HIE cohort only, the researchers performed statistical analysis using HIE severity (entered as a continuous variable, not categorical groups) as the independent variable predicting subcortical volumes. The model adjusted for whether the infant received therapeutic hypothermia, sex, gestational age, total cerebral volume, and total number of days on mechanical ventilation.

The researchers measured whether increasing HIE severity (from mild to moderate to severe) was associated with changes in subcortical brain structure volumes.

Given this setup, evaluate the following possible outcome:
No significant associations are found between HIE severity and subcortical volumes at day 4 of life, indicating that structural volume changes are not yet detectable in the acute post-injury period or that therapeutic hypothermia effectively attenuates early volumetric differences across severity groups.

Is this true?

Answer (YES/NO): NO